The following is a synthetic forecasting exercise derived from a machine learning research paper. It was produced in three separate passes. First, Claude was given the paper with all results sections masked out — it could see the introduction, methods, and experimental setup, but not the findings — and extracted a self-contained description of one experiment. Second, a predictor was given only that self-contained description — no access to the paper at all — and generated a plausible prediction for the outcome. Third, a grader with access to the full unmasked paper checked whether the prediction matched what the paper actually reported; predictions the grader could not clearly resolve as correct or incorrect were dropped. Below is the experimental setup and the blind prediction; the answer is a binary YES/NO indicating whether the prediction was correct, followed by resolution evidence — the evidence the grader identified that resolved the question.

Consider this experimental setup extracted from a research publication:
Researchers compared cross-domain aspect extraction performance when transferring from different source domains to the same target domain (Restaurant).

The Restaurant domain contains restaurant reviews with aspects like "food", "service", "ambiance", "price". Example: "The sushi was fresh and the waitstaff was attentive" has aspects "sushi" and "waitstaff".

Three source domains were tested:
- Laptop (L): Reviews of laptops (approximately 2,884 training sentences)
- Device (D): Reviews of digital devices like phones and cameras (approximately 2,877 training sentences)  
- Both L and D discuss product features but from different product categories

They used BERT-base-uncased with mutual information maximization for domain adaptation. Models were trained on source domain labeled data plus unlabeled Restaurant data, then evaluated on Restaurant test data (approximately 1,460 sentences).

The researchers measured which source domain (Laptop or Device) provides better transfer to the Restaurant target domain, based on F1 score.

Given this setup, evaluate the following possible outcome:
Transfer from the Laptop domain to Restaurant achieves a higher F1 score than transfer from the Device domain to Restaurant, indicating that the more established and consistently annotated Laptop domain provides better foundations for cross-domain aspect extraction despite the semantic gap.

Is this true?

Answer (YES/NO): YES